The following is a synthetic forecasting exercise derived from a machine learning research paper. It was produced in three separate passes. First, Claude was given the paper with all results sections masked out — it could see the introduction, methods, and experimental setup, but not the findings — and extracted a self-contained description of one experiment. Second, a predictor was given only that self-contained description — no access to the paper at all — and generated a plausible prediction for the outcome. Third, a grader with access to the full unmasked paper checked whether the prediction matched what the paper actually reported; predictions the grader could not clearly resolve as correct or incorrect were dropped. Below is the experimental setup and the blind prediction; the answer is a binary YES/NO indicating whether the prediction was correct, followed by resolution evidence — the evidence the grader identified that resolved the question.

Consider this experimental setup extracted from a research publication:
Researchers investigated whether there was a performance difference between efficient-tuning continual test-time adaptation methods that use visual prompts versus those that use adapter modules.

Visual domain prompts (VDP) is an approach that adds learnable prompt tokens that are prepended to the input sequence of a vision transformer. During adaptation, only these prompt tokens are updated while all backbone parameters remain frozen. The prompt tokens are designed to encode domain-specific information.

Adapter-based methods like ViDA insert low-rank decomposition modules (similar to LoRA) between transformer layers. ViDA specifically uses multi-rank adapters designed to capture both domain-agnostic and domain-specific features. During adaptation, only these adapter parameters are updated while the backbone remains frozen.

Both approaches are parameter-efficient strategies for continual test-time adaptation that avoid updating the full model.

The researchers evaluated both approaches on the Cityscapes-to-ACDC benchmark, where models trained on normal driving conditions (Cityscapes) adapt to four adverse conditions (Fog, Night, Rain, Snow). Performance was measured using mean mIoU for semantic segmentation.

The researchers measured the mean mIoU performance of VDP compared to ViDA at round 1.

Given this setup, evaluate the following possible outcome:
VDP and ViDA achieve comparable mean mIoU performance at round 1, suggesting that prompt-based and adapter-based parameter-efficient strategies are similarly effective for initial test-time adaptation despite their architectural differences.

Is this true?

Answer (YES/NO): NO